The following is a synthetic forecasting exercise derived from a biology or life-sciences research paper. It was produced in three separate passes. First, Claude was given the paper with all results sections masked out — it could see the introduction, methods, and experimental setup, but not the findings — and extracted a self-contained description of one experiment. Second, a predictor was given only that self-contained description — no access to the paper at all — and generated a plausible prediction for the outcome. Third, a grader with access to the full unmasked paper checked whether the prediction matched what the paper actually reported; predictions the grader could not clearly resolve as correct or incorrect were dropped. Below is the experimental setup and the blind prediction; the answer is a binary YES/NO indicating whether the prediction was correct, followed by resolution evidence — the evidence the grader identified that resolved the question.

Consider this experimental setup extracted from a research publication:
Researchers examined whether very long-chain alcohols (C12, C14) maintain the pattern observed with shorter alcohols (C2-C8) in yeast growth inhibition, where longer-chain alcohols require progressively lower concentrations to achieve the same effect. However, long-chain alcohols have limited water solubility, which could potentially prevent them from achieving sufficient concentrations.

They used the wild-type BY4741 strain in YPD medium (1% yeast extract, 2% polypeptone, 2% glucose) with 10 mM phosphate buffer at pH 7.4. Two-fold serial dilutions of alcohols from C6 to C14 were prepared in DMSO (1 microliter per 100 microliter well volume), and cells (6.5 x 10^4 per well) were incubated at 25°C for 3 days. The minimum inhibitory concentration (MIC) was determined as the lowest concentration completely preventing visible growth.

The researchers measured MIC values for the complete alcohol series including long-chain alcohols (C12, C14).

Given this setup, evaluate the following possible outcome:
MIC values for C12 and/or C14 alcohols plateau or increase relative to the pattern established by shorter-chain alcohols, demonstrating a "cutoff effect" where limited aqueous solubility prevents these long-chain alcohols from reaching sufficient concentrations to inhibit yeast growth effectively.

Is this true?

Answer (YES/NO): YES